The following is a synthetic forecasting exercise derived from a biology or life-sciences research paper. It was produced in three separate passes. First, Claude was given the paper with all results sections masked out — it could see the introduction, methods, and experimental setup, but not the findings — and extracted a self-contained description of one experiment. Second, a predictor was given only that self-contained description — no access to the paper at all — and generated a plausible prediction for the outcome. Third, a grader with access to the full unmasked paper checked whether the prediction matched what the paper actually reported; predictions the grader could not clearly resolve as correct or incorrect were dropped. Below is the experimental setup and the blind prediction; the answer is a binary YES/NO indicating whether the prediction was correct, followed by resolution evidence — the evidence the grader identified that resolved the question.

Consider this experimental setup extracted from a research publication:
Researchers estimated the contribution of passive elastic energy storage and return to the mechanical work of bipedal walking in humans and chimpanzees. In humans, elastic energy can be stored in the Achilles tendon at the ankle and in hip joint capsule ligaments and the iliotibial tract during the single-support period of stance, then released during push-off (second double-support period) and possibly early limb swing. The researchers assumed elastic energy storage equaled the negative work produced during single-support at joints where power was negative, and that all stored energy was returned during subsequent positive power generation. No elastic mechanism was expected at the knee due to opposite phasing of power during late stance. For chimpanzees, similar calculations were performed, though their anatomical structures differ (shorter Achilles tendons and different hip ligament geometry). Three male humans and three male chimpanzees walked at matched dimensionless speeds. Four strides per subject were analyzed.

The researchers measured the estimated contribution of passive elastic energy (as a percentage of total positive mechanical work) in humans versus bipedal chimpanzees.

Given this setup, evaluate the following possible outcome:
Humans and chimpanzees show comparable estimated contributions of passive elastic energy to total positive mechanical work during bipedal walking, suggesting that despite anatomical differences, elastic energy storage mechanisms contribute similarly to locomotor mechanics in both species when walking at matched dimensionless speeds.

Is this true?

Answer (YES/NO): NO